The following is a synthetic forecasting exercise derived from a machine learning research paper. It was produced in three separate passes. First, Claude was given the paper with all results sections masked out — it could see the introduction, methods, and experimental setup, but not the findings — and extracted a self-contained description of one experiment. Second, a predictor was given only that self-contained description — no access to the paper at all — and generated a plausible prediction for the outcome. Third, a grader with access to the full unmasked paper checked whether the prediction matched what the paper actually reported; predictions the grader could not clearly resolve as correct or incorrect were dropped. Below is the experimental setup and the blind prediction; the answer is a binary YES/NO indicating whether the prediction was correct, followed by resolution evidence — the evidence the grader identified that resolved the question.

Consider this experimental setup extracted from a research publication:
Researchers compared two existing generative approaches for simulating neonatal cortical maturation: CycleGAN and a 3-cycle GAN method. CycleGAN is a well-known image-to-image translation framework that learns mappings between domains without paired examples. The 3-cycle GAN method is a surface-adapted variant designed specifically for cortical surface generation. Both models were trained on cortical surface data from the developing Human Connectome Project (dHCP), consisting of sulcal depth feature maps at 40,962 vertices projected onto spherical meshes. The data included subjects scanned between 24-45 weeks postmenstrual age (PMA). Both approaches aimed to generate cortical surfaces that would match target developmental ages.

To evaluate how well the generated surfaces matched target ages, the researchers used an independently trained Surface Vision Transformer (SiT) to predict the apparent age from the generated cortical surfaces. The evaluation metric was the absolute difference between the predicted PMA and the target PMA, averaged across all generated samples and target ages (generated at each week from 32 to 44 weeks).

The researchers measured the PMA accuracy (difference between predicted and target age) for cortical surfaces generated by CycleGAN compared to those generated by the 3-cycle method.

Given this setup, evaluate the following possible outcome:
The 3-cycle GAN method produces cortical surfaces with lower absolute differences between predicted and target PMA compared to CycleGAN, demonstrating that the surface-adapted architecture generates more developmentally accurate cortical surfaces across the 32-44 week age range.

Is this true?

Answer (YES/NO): YES